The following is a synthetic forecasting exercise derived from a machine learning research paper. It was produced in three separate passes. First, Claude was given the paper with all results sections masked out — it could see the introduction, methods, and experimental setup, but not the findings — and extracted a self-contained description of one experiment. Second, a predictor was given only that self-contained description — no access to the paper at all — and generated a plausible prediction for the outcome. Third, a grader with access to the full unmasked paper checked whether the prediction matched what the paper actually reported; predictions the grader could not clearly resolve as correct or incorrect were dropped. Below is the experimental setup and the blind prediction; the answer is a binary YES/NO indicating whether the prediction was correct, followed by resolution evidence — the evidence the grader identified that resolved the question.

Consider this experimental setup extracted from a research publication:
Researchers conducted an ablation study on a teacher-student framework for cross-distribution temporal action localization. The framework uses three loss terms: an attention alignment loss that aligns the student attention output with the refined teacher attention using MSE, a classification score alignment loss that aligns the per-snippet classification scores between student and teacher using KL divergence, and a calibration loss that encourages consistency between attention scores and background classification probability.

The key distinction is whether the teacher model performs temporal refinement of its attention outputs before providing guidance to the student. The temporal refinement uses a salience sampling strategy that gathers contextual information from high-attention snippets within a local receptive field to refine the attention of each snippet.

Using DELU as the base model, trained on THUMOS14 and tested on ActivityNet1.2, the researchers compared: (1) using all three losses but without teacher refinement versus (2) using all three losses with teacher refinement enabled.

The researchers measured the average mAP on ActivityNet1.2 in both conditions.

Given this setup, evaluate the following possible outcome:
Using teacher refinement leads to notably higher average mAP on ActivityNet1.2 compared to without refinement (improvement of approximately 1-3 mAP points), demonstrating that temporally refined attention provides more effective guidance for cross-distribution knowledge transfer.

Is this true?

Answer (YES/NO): NO